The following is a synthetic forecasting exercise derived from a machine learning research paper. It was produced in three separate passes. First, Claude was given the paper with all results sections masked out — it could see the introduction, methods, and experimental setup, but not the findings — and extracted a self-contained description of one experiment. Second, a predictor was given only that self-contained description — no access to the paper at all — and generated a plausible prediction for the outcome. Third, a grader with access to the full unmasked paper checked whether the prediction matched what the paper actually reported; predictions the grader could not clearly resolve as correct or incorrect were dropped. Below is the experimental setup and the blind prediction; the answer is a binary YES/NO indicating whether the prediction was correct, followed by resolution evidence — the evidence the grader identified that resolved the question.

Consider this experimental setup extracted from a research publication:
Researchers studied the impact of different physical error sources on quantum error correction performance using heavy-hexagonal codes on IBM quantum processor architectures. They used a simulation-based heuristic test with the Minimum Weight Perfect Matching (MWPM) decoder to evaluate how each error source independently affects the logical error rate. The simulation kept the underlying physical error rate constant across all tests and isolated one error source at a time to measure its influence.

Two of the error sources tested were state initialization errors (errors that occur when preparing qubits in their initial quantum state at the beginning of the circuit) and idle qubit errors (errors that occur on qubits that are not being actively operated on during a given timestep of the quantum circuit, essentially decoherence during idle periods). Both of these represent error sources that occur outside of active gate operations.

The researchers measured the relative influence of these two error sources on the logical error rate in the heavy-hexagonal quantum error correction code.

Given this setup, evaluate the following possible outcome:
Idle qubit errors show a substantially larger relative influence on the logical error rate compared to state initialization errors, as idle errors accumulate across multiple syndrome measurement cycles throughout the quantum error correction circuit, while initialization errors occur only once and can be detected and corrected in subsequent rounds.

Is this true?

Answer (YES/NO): YES